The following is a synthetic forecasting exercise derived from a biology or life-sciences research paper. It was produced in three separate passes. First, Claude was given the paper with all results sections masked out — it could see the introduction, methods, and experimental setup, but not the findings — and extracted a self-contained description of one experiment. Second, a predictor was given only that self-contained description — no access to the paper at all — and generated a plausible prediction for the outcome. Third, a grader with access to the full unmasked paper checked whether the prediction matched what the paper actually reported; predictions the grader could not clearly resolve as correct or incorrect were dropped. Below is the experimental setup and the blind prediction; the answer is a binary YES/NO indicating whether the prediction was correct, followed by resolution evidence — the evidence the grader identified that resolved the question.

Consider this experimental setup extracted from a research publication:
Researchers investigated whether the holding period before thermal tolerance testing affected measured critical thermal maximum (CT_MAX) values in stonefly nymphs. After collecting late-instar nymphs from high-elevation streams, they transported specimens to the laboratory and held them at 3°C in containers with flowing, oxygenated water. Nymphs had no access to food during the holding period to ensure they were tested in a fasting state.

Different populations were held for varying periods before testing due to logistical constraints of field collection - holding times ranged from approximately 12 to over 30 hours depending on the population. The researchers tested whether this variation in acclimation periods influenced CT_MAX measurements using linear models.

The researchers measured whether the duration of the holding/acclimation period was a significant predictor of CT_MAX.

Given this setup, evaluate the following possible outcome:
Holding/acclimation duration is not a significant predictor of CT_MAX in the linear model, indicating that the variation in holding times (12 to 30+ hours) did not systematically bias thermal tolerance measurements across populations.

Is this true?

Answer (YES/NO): YES